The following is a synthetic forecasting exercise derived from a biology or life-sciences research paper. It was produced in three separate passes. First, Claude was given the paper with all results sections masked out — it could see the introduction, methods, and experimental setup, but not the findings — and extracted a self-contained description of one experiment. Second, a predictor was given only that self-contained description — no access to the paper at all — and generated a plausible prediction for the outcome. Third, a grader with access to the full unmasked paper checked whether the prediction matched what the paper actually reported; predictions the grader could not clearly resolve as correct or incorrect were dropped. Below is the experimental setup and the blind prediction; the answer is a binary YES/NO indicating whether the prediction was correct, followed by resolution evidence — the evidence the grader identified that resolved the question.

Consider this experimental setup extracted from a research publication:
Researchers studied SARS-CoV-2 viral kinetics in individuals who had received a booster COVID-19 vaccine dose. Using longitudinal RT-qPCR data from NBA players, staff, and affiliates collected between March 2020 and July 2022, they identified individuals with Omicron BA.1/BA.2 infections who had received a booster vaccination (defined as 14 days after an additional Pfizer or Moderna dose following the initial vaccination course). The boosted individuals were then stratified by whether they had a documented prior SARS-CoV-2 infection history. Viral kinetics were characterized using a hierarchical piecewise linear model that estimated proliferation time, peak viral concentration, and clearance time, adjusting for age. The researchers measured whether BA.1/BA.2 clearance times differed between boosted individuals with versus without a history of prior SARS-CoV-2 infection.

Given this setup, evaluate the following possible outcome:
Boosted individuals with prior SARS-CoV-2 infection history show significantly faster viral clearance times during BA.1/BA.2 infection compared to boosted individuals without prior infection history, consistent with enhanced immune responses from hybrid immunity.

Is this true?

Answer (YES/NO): YES